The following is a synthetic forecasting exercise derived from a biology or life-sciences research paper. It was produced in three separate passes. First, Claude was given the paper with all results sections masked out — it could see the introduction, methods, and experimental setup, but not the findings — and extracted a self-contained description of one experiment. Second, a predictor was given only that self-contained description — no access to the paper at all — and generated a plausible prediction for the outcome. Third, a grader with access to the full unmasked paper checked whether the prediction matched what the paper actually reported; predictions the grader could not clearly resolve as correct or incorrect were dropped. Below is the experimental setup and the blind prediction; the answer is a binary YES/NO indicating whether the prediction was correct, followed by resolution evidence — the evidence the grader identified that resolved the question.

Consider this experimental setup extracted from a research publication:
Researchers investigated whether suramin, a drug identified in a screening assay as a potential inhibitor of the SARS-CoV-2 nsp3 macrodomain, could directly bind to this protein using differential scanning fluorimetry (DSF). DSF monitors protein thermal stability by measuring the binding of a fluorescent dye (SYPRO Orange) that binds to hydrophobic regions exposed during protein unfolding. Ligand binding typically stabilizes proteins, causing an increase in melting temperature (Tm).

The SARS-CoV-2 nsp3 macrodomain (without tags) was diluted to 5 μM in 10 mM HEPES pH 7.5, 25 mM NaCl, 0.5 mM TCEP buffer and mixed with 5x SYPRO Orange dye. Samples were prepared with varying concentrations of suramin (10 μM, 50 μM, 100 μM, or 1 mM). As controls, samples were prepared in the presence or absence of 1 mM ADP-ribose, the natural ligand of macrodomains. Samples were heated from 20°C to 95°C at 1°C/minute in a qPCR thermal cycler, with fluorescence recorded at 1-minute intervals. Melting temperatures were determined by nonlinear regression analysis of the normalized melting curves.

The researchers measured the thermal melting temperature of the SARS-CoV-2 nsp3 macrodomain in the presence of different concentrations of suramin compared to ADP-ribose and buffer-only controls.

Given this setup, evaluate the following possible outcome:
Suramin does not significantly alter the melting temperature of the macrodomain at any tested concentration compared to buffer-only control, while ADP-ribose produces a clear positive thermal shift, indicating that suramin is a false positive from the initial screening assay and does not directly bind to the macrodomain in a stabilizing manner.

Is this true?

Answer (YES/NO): NO